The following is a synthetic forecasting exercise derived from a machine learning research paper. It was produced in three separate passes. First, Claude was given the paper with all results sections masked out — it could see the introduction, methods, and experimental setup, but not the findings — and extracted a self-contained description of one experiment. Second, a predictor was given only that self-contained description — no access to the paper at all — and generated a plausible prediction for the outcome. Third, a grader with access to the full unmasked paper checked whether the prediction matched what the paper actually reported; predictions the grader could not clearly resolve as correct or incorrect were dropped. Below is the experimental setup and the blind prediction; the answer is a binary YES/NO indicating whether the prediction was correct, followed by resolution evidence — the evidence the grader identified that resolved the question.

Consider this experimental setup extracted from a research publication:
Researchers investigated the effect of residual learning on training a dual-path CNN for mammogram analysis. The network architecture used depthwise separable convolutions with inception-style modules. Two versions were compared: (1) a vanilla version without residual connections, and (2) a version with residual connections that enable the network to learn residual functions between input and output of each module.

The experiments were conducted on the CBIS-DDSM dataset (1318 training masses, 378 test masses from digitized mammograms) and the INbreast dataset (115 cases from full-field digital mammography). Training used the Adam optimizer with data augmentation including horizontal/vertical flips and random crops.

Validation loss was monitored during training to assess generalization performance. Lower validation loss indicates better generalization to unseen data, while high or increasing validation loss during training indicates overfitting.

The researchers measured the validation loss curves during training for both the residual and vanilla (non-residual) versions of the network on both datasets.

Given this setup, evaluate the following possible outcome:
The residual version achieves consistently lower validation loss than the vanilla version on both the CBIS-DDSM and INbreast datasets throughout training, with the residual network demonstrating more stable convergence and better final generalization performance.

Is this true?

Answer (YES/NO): NO